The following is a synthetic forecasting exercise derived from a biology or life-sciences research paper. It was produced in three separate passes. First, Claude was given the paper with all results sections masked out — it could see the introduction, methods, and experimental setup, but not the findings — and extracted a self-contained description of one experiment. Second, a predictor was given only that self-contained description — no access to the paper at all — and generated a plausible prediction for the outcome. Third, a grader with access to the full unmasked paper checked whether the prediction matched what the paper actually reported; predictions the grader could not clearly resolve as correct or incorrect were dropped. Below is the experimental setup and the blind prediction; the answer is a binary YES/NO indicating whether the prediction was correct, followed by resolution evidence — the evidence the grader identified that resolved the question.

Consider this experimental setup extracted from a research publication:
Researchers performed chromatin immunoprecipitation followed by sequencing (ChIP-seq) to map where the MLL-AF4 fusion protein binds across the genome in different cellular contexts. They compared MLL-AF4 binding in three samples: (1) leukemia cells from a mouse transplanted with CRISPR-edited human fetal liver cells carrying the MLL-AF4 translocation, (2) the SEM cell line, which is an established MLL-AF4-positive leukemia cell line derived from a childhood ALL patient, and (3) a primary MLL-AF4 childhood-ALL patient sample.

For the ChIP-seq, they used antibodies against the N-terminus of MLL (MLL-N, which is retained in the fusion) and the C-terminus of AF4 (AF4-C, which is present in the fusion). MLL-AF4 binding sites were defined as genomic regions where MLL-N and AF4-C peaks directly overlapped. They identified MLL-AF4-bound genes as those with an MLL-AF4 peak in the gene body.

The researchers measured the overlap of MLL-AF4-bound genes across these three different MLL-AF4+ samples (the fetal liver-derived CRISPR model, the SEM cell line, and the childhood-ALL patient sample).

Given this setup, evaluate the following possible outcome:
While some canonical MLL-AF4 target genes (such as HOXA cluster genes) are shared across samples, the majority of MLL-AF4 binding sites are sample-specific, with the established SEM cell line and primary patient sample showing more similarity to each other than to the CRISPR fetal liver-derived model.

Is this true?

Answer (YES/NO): NO